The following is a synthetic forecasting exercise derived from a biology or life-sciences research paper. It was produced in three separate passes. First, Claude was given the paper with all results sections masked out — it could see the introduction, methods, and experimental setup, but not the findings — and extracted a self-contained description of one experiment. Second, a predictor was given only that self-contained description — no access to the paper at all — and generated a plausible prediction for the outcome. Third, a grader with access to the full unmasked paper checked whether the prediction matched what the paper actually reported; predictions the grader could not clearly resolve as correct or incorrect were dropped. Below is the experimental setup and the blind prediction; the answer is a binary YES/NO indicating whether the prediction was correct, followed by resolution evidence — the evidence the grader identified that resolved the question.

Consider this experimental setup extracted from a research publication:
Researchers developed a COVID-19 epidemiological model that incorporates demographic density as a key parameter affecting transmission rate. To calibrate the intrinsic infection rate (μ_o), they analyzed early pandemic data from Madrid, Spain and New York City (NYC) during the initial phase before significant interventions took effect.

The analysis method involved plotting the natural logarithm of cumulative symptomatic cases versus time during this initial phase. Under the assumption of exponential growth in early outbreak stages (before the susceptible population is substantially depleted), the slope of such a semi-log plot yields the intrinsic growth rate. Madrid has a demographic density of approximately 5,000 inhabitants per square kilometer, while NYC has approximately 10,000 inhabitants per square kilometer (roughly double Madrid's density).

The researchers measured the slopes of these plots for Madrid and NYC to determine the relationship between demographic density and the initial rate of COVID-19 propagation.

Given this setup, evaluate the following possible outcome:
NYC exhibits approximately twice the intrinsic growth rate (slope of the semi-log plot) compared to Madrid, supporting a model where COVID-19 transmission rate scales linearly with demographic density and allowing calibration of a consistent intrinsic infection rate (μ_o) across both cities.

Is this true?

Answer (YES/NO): YES